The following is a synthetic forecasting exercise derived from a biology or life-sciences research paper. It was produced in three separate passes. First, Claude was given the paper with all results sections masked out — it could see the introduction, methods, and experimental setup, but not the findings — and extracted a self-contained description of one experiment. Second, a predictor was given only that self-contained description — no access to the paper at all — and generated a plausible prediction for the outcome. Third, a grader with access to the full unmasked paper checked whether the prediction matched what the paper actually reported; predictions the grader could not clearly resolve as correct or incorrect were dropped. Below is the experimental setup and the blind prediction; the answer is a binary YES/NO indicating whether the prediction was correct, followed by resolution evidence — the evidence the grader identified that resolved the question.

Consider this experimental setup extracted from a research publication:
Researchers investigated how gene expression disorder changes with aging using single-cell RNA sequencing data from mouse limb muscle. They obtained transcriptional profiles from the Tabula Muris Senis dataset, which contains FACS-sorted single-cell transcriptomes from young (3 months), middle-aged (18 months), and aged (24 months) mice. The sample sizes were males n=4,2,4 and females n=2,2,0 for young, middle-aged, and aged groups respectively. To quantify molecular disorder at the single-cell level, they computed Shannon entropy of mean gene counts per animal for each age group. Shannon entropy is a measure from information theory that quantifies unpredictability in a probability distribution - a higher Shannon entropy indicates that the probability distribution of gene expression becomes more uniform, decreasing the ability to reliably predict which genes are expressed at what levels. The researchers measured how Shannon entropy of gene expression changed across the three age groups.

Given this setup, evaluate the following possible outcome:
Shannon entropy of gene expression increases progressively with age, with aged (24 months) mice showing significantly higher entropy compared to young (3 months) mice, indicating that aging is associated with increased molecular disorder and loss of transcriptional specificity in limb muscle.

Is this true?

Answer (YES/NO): NO